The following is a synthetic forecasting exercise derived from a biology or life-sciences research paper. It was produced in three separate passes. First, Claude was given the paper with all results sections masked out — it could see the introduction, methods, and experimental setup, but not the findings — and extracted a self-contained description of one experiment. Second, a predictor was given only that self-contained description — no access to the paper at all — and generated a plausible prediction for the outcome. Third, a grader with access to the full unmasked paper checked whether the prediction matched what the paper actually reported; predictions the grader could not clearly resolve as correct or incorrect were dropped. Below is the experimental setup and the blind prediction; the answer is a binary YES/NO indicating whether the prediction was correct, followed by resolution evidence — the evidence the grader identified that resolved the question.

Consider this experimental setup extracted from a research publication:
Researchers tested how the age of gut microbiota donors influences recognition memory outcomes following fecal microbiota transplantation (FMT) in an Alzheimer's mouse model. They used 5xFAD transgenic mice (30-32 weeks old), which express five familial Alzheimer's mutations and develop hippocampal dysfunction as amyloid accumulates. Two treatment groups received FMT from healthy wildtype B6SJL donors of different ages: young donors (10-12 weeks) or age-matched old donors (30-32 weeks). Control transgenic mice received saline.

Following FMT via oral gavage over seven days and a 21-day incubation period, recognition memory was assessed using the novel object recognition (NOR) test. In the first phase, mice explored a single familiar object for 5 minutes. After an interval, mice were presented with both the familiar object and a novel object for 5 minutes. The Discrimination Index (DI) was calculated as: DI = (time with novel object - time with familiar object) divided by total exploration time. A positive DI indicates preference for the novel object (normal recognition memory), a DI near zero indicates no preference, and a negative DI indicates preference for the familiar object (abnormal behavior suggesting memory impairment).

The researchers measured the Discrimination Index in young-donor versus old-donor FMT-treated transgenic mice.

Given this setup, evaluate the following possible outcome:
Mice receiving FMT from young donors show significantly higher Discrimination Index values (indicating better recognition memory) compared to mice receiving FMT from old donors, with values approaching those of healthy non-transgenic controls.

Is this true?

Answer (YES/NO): YES